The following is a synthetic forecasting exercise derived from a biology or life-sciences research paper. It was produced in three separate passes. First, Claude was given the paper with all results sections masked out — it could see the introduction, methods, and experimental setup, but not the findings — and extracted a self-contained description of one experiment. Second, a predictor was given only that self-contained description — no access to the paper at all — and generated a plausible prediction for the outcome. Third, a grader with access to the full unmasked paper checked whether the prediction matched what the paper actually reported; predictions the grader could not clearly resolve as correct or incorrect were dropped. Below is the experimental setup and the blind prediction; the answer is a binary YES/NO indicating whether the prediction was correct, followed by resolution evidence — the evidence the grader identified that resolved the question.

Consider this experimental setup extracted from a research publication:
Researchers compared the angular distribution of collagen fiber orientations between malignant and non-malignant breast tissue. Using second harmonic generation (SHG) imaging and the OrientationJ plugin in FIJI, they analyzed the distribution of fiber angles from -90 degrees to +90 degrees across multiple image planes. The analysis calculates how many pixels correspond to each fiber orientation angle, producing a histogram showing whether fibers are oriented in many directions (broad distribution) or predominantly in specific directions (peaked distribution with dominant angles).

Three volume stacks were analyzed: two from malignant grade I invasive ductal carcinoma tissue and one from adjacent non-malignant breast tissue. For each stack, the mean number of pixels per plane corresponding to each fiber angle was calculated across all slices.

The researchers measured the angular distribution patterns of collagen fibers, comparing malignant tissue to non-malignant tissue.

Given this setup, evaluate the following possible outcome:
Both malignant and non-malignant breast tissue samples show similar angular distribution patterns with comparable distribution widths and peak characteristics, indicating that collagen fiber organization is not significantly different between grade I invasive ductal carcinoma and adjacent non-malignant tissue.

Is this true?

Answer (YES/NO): NO